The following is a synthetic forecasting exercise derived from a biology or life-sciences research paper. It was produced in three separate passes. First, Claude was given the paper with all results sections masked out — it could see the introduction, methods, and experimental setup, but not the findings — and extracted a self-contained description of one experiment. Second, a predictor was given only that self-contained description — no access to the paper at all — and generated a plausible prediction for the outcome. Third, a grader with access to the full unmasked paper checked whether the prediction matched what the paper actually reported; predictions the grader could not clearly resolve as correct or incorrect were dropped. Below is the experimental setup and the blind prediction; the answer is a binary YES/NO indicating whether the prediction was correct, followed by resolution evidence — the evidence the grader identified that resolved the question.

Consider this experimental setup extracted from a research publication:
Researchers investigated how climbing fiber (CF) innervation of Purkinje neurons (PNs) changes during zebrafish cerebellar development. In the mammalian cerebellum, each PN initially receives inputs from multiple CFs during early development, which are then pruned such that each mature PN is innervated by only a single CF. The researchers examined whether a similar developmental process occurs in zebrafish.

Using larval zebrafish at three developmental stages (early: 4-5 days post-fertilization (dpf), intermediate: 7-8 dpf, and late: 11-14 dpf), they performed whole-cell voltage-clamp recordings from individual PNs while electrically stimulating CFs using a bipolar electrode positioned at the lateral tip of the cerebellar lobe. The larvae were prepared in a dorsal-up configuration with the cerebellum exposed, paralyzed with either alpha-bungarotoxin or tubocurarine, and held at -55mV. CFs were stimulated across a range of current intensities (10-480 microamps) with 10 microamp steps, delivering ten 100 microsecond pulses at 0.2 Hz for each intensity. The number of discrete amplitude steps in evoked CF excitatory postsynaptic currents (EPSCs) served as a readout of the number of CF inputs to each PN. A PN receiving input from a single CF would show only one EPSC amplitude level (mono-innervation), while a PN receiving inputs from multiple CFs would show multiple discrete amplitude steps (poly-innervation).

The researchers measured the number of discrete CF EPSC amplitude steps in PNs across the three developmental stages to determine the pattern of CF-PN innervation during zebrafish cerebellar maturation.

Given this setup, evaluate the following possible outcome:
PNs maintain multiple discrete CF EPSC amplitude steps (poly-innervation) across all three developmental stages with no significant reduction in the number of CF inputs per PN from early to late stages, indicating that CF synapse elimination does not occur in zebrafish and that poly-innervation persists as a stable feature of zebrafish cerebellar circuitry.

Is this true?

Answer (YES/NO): NO